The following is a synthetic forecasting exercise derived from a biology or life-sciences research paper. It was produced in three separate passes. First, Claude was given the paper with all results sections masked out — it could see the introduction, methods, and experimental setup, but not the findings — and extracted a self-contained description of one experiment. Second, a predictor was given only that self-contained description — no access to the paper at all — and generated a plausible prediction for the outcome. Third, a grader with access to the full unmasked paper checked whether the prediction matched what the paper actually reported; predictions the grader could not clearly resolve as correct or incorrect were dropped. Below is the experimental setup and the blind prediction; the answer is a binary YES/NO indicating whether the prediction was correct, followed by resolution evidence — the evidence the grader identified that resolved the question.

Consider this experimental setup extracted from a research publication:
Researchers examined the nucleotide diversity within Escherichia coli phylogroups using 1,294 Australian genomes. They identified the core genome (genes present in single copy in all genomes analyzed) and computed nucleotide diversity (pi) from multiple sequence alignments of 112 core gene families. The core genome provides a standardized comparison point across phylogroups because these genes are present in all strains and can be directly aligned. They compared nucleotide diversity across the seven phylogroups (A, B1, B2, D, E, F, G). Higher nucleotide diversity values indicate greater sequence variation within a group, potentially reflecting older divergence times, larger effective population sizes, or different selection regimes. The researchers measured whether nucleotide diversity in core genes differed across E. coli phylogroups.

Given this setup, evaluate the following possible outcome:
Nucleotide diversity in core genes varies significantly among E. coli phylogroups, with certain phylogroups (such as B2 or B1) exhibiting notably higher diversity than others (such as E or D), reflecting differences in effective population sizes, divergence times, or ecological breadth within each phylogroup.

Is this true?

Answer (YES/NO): NO